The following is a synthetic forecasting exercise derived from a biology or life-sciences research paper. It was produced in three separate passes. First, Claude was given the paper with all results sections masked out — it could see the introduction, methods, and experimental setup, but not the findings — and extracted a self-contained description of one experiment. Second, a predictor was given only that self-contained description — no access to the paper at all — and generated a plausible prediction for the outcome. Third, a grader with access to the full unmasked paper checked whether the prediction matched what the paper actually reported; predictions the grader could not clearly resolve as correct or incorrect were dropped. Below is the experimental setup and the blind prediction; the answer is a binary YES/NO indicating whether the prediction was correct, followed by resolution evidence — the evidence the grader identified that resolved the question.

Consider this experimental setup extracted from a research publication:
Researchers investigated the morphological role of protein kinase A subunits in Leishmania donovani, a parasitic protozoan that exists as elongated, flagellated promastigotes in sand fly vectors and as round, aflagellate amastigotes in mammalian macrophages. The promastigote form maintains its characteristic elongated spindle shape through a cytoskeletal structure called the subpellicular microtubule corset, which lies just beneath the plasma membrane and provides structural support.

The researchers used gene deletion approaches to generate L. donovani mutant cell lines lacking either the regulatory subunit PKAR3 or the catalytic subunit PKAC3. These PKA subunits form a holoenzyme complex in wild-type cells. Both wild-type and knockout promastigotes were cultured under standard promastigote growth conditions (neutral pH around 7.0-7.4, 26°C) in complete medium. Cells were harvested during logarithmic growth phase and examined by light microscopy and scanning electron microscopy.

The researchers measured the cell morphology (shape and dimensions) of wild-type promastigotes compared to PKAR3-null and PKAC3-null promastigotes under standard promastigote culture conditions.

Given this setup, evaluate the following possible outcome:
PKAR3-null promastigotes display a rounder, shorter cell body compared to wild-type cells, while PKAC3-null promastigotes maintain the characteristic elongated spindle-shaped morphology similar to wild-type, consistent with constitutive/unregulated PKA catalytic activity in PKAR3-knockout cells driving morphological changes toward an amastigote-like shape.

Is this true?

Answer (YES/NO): NO